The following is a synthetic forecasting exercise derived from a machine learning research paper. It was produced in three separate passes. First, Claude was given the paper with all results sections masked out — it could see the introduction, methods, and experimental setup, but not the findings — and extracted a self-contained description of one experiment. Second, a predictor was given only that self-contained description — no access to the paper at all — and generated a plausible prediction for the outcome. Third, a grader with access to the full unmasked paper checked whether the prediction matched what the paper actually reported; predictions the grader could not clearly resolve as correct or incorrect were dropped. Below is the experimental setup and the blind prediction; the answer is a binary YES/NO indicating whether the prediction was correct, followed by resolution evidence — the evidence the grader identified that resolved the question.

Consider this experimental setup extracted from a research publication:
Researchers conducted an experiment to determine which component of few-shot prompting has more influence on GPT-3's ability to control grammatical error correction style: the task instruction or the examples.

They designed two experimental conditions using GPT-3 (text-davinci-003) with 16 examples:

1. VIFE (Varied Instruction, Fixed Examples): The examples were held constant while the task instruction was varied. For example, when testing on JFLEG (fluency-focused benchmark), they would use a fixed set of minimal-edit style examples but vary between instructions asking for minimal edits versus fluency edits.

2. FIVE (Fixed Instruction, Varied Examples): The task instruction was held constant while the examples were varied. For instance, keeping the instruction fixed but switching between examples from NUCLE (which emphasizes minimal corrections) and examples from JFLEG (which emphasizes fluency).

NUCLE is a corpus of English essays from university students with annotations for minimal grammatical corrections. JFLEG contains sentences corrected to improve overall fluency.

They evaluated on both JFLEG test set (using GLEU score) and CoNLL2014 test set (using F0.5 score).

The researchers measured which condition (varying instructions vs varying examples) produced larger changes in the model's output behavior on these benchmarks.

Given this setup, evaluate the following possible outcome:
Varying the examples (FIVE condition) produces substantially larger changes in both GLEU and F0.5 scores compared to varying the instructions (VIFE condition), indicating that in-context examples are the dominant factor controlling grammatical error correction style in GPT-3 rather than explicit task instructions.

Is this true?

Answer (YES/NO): YES